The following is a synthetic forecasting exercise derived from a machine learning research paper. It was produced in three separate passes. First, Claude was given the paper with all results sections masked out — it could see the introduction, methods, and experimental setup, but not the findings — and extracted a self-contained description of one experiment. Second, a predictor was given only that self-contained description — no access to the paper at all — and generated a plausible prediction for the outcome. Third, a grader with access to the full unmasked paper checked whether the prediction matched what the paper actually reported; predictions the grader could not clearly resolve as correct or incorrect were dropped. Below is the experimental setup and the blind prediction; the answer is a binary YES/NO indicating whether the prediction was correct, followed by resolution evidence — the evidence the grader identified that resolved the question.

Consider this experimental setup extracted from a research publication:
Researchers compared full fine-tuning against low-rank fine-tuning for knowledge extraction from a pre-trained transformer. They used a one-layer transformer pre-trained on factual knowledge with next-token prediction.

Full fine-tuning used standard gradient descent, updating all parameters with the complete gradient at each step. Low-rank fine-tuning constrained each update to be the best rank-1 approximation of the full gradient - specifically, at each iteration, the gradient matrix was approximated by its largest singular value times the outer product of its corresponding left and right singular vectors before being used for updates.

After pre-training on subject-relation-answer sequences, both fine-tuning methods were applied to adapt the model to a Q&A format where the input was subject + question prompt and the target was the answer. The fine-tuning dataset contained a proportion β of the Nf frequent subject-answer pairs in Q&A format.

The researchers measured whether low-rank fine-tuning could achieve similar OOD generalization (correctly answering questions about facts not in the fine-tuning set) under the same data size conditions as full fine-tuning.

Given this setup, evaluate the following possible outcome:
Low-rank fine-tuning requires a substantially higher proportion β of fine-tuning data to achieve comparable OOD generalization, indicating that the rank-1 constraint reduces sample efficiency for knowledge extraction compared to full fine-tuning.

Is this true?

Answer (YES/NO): NO